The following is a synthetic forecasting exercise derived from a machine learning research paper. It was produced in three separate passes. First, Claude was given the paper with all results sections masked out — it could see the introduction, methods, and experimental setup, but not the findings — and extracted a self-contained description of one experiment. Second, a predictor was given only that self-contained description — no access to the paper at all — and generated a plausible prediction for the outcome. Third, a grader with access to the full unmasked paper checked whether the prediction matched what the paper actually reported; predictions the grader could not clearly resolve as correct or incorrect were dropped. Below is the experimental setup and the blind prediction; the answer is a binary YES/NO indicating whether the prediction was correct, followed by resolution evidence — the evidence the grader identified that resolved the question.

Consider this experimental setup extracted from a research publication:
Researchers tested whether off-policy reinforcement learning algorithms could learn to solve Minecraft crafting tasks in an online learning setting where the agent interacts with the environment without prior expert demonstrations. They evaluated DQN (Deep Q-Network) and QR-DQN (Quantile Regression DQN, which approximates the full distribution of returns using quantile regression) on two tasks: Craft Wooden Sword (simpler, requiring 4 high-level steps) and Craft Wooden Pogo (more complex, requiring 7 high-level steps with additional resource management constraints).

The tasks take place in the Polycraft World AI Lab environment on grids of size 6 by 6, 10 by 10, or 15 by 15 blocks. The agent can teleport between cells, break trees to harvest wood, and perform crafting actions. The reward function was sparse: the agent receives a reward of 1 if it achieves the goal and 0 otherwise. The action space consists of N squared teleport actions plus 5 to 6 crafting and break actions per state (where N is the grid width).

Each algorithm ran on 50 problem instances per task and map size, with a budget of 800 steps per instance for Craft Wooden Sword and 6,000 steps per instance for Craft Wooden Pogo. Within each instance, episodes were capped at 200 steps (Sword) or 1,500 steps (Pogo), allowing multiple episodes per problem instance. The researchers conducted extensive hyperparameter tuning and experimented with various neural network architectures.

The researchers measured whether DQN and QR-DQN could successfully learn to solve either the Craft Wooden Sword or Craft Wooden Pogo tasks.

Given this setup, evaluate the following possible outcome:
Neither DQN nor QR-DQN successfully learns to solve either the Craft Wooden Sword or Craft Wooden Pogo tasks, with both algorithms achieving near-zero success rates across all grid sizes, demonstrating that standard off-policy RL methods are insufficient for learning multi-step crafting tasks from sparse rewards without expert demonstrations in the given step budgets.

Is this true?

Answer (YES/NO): YES